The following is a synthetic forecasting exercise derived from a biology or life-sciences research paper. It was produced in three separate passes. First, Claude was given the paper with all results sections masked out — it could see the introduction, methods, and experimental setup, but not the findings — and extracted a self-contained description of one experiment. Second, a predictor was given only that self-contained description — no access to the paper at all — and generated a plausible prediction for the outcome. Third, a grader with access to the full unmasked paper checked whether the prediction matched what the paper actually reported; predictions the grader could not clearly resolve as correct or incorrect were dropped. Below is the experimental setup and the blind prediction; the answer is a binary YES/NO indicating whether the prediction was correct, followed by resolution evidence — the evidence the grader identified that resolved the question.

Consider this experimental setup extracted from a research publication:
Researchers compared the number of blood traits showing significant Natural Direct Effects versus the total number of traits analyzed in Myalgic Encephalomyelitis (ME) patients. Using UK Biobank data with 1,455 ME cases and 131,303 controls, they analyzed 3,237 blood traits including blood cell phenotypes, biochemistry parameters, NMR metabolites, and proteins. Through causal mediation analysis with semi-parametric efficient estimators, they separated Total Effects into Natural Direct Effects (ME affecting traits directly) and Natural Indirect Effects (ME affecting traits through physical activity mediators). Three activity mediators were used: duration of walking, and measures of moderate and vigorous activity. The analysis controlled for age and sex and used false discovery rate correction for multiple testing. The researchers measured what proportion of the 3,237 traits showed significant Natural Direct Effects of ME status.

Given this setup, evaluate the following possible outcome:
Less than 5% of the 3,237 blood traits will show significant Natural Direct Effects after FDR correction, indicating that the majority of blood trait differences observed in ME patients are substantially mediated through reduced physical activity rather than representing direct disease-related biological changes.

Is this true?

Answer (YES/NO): NO